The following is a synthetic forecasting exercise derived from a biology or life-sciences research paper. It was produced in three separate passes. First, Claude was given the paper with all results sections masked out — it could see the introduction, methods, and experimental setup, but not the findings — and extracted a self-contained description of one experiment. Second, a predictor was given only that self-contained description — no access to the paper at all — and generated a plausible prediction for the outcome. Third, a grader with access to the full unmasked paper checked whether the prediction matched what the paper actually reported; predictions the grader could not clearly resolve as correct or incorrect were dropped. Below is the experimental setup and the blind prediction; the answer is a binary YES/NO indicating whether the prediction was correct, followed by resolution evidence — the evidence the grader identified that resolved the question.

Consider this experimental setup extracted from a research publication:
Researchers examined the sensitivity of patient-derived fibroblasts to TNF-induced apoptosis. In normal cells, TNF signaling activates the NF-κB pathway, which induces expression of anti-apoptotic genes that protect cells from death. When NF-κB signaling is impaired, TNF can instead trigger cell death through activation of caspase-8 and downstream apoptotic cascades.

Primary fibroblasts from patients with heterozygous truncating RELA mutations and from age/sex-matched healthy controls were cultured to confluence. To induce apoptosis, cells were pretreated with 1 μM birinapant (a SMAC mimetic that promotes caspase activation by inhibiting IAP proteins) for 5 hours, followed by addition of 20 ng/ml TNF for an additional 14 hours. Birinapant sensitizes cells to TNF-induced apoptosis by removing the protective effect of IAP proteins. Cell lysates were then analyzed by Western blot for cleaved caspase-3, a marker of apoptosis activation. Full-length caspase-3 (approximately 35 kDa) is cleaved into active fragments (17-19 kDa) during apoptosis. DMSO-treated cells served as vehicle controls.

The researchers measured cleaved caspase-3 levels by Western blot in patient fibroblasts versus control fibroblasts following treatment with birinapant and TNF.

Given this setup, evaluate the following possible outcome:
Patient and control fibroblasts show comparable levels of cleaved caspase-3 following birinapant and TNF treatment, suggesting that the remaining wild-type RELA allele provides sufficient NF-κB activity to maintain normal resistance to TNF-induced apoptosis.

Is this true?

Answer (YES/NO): NO